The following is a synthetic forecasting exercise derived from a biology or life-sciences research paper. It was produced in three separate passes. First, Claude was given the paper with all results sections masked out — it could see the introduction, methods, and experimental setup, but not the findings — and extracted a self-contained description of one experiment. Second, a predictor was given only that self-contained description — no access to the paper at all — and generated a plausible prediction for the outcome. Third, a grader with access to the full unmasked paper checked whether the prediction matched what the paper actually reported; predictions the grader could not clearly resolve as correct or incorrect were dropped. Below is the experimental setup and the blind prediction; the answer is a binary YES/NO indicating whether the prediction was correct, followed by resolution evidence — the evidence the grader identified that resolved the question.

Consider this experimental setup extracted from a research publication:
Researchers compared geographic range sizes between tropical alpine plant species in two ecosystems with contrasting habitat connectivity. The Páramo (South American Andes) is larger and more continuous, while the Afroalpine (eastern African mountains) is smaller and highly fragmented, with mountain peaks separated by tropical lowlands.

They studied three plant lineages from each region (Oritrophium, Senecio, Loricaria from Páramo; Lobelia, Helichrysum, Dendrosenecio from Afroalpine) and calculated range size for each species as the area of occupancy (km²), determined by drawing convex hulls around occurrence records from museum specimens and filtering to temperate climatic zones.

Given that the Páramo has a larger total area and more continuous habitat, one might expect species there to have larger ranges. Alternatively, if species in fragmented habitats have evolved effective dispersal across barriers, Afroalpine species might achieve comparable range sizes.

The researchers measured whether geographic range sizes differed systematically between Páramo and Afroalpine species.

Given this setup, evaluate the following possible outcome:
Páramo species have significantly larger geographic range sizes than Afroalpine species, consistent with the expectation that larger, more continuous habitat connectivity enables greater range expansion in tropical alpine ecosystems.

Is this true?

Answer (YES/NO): YES